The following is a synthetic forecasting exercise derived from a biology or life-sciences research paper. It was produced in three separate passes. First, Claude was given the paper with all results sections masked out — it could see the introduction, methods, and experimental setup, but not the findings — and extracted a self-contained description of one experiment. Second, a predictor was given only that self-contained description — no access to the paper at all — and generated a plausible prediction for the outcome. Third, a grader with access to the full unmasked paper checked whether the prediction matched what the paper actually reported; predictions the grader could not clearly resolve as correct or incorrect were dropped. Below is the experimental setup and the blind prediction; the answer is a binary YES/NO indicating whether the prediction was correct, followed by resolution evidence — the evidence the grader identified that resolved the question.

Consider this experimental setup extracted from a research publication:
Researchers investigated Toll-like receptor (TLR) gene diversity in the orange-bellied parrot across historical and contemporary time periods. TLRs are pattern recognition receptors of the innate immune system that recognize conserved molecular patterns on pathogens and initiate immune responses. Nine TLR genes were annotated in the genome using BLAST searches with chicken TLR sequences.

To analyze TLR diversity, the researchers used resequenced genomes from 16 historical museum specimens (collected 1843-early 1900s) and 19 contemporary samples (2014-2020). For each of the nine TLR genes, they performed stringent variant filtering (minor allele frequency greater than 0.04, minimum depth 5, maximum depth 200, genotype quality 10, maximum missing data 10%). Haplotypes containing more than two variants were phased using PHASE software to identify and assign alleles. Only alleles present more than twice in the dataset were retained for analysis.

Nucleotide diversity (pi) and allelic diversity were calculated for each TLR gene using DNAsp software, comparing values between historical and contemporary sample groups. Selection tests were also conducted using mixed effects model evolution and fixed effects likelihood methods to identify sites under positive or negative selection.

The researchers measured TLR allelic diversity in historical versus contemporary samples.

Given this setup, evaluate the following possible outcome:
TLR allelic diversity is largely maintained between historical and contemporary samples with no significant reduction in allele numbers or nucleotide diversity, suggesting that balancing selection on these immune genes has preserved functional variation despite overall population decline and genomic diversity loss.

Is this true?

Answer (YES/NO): NO